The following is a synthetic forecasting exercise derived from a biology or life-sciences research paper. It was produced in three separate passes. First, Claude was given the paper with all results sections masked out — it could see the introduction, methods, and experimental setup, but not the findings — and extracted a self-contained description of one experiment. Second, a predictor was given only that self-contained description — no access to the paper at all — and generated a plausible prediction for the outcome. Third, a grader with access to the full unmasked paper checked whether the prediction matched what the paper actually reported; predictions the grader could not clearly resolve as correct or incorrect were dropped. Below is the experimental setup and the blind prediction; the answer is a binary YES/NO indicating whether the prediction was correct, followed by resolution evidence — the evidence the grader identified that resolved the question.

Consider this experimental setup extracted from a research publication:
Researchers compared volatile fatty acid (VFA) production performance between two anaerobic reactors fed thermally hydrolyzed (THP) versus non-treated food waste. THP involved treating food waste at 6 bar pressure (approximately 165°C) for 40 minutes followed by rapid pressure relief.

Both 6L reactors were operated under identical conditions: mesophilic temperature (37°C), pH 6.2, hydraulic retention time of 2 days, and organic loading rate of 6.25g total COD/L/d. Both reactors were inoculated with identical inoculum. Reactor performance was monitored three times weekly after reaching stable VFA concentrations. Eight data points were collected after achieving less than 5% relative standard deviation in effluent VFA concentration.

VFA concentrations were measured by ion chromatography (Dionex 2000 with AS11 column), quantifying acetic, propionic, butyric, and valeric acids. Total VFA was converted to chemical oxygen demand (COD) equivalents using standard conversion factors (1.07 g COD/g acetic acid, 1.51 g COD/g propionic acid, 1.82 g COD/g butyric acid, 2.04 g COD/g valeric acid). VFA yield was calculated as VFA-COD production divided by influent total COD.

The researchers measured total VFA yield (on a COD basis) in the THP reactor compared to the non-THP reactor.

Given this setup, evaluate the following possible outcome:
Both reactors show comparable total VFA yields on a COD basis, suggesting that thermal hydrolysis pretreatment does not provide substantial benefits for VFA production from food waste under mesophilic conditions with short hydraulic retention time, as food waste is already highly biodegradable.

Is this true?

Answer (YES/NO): NO